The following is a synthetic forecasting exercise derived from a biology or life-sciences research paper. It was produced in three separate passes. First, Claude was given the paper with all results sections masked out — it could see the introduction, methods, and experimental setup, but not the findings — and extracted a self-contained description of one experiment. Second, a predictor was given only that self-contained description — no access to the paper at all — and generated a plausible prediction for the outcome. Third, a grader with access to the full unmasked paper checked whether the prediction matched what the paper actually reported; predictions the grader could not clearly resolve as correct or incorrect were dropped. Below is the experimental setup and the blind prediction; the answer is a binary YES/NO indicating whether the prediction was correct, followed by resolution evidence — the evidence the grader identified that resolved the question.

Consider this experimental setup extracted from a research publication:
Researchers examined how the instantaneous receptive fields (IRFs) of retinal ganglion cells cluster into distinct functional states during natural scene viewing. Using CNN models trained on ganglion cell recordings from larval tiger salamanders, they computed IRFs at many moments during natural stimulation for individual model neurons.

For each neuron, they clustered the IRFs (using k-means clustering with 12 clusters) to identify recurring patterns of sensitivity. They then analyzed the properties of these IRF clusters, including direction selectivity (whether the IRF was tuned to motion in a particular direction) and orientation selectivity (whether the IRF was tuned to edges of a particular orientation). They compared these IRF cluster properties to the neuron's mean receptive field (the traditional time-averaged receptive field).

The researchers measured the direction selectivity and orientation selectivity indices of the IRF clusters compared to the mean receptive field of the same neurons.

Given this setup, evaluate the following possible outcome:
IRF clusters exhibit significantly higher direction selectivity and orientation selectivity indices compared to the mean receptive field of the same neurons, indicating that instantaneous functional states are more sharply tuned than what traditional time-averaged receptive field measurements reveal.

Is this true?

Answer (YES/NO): YES